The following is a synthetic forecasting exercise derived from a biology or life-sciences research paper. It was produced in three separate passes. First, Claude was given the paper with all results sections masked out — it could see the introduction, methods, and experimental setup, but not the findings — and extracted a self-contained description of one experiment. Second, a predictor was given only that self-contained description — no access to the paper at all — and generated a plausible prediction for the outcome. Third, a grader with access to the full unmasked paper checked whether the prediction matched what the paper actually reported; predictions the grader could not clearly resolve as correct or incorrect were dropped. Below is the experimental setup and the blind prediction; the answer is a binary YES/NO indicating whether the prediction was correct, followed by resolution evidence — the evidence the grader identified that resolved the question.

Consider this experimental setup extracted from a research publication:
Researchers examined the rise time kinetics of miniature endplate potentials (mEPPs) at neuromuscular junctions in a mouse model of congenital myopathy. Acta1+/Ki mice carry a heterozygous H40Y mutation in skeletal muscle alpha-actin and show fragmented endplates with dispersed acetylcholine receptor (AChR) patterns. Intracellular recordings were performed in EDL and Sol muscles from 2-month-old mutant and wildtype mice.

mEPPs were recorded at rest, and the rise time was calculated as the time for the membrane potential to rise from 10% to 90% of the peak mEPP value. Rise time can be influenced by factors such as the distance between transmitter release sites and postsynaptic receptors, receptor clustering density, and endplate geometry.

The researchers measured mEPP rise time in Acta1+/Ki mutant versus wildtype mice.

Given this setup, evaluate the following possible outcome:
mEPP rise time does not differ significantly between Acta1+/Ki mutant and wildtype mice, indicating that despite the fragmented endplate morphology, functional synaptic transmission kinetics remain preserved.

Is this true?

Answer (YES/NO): NO